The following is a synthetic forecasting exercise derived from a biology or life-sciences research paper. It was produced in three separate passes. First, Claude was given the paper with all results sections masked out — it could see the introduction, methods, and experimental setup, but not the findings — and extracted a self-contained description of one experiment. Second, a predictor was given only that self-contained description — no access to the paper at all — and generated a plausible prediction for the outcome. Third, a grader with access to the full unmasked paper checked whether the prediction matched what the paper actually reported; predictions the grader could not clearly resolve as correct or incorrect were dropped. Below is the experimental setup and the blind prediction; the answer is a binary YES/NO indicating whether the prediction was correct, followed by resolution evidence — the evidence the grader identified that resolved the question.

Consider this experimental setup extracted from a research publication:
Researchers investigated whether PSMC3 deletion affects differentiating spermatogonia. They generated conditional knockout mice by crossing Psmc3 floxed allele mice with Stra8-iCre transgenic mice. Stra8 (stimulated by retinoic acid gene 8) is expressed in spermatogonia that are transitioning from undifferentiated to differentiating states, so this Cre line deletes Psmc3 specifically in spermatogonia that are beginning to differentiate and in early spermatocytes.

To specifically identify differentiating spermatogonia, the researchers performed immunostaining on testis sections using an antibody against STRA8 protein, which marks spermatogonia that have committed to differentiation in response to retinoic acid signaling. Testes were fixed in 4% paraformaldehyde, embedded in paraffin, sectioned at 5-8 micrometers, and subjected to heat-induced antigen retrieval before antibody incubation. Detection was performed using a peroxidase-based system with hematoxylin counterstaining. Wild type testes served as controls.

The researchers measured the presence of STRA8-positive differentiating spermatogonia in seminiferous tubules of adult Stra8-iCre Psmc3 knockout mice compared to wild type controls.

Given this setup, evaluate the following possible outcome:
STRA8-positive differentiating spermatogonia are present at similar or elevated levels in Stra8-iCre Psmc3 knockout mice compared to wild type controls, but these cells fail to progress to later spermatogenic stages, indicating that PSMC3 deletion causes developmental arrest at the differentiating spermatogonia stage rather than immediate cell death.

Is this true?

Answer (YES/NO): NO